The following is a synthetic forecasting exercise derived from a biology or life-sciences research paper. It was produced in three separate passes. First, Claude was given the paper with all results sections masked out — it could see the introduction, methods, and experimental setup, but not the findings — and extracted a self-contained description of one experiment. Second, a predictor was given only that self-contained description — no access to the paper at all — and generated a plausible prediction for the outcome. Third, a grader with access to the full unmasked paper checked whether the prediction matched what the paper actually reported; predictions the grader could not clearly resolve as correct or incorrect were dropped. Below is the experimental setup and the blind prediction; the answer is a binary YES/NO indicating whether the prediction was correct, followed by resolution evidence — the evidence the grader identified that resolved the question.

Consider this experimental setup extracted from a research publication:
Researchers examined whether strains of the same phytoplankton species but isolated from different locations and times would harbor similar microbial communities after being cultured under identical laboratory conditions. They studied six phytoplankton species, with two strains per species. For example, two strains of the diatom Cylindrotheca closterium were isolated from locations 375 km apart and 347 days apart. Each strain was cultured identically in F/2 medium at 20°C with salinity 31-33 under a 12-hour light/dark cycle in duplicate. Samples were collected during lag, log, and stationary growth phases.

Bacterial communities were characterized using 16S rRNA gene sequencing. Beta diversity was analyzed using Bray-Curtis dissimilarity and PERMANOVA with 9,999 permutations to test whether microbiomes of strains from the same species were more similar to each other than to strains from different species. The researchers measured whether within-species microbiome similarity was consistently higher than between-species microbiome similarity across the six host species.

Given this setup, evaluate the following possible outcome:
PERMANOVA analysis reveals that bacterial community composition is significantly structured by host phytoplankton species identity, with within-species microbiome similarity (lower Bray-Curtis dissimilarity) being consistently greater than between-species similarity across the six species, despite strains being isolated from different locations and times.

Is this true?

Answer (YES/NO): YES